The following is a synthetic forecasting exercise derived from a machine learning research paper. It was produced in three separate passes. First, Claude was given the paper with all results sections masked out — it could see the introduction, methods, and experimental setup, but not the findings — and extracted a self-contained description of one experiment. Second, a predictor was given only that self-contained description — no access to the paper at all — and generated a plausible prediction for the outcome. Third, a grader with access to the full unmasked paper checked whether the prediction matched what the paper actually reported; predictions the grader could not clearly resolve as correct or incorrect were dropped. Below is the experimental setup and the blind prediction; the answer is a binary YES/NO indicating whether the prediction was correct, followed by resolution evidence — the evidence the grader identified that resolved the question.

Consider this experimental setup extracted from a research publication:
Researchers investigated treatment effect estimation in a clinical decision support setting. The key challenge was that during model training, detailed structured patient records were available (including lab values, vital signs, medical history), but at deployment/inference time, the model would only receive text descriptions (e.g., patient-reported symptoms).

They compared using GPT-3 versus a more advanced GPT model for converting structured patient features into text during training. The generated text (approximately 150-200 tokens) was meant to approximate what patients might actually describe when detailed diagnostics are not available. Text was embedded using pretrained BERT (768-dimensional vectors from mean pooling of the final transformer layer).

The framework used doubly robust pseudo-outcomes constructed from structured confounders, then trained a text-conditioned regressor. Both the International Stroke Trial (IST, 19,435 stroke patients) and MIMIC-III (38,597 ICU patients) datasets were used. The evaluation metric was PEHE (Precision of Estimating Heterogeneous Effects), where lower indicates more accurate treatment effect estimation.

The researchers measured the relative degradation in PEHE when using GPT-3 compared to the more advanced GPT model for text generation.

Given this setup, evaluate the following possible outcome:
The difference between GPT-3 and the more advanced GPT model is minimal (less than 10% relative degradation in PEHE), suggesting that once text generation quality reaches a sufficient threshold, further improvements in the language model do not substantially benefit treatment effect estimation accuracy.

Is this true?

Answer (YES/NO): NO